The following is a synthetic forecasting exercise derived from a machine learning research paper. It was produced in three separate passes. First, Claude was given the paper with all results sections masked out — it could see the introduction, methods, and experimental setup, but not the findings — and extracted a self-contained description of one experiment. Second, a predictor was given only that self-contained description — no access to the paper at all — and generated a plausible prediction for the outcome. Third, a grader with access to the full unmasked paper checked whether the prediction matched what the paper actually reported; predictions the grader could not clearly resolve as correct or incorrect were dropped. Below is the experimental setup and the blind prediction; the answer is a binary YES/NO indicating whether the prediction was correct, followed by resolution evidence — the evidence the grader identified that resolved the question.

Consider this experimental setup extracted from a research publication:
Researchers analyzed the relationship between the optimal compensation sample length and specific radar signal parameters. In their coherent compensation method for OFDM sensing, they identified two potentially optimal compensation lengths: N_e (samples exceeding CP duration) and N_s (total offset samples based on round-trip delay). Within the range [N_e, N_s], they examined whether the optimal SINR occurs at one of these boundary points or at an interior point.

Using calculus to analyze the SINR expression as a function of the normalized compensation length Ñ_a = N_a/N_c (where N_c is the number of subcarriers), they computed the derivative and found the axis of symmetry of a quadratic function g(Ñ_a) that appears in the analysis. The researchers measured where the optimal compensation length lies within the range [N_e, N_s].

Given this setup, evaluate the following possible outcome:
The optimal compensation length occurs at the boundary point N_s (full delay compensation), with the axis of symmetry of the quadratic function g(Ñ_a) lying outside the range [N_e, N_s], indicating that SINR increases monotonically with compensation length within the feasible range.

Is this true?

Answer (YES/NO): NO